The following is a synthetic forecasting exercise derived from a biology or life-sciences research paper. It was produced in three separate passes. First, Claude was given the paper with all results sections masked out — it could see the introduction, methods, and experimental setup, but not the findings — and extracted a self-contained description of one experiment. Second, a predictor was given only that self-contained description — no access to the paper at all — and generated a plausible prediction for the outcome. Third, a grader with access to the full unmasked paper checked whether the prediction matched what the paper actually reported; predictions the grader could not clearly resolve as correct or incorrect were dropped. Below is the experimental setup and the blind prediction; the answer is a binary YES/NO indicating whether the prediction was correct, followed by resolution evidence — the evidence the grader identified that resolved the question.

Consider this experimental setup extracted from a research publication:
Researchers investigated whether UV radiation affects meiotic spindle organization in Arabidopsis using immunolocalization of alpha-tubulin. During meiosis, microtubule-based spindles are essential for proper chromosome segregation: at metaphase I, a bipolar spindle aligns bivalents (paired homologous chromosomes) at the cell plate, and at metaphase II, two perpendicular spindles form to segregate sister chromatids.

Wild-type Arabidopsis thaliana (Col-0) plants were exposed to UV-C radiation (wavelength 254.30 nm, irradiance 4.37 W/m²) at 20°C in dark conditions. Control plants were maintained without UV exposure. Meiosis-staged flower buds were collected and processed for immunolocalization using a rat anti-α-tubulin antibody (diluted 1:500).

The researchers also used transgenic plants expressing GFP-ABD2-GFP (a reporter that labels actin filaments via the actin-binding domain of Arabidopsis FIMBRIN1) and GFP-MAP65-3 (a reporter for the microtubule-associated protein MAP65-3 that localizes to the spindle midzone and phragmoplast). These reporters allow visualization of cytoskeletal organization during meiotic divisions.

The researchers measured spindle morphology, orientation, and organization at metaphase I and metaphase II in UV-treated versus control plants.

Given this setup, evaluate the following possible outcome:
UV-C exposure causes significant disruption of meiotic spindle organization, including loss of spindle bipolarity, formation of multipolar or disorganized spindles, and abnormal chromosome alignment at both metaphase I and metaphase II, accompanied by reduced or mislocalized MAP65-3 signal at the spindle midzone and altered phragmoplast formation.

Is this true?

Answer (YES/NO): NO